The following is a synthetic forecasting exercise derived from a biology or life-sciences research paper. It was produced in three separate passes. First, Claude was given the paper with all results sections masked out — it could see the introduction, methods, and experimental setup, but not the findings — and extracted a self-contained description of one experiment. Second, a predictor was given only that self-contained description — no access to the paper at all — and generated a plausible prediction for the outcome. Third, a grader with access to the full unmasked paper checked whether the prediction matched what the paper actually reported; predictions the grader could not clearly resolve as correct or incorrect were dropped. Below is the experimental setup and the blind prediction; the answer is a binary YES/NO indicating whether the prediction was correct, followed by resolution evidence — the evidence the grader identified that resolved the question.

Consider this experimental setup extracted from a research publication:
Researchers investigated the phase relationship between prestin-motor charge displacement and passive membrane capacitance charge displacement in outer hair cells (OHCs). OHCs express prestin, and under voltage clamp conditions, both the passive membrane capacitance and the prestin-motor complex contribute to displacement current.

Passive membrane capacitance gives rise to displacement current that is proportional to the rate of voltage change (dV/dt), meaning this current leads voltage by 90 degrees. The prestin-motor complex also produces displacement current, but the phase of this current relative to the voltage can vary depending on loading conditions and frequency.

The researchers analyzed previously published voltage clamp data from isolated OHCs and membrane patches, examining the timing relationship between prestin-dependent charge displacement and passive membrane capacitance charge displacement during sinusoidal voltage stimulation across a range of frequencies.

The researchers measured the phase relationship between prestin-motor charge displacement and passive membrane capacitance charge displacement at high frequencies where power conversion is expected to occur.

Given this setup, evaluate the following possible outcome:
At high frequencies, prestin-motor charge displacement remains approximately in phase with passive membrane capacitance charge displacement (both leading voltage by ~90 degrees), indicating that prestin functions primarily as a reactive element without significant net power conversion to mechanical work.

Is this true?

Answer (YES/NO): NO